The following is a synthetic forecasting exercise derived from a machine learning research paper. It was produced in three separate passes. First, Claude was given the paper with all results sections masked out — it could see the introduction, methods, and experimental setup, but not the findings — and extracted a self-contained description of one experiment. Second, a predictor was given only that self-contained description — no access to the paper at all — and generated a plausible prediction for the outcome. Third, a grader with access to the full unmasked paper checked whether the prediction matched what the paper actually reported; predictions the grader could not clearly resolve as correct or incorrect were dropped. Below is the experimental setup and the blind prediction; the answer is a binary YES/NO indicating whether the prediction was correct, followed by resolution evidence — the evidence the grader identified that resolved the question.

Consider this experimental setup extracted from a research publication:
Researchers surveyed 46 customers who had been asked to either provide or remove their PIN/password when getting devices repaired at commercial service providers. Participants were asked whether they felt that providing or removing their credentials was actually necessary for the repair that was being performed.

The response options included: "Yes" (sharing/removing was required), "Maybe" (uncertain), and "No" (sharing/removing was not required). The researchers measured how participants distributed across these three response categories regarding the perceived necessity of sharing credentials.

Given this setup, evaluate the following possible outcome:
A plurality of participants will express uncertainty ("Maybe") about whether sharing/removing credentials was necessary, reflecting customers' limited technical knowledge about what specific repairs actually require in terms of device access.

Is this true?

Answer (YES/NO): YES